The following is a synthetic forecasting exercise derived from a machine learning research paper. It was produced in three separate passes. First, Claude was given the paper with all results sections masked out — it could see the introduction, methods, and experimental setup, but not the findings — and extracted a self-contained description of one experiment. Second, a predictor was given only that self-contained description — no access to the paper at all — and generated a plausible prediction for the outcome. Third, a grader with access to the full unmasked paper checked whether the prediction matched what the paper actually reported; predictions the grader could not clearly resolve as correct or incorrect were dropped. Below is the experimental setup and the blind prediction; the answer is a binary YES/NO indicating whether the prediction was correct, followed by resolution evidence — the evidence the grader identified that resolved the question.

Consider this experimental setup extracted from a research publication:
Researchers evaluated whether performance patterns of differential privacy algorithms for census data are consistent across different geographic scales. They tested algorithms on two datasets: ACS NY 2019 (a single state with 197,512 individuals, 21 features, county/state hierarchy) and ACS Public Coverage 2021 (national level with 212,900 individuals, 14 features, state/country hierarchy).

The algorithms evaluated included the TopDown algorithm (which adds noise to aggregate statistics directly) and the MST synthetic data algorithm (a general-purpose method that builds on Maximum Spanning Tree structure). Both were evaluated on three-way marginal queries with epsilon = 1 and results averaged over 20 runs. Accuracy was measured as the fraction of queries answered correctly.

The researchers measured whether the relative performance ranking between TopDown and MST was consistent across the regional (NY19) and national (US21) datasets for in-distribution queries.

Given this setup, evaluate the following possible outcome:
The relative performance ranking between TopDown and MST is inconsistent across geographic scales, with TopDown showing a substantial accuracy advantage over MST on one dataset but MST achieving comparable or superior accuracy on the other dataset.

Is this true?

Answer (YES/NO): NO